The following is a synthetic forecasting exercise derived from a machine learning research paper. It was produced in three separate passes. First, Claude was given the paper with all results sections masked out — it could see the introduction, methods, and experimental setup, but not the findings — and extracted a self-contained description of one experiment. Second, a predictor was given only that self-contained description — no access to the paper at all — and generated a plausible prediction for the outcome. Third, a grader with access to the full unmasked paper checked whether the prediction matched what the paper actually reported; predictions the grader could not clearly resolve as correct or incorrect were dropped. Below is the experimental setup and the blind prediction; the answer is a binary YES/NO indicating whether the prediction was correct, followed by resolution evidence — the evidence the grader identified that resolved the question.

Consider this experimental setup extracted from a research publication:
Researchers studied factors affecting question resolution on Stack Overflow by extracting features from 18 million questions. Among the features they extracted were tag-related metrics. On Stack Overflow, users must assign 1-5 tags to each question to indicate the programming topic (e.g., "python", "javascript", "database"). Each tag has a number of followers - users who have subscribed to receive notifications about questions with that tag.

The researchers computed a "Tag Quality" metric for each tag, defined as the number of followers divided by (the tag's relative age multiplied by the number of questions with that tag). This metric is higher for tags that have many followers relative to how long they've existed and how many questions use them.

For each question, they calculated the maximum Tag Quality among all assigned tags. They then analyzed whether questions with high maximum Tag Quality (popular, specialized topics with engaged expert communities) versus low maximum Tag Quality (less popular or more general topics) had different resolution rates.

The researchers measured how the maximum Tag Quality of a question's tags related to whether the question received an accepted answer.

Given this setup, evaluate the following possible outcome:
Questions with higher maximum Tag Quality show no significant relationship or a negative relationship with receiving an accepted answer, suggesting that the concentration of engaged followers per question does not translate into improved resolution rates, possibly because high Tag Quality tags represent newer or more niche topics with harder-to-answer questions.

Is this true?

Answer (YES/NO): NO